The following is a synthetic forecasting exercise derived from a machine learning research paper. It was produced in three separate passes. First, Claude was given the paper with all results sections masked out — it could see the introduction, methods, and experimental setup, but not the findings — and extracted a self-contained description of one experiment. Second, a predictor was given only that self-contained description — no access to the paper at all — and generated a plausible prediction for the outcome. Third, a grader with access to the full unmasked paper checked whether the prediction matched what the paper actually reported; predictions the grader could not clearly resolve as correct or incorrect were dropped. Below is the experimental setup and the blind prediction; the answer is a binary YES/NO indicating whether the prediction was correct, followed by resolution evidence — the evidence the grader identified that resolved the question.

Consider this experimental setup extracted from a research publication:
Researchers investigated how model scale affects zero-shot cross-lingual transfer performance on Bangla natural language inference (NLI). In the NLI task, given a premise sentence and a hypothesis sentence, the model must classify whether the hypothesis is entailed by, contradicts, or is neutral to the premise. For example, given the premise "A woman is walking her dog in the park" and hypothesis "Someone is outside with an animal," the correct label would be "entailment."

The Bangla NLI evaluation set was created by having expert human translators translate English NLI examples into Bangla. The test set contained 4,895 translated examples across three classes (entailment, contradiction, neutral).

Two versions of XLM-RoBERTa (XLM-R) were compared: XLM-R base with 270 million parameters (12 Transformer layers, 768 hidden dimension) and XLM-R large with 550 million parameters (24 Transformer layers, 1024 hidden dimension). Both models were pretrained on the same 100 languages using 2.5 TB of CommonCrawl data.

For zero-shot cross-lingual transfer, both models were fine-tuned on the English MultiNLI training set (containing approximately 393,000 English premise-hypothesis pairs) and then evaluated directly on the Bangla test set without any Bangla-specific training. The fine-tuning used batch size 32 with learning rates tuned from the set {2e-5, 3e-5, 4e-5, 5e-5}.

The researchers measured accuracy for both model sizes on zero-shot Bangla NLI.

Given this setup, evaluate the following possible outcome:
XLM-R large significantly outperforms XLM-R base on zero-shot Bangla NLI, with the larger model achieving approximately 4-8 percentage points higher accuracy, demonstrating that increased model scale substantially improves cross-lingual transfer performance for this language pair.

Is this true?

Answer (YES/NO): YES